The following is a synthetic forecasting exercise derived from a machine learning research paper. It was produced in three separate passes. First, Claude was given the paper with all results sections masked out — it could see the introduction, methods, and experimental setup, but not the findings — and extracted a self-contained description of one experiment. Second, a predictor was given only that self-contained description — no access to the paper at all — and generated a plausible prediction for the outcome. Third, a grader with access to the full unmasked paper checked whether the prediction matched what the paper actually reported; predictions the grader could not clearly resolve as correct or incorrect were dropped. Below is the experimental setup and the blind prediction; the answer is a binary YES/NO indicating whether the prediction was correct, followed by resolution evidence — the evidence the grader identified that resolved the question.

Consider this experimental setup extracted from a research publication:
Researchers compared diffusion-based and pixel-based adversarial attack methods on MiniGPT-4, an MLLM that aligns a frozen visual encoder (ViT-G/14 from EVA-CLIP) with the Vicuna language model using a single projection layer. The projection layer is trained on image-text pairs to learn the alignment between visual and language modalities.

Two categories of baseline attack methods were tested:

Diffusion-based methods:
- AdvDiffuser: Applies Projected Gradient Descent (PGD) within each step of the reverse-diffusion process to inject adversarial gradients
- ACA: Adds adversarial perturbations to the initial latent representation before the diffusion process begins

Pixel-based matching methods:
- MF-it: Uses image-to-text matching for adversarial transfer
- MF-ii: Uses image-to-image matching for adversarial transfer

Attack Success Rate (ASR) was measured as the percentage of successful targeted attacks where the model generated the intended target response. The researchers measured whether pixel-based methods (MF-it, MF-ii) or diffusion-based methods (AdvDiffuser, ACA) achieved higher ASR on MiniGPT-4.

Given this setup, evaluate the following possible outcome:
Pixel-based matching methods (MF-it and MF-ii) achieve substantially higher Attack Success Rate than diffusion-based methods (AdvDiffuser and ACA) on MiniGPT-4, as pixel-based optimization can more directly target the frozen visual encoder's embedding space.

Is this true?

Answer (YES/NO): YES